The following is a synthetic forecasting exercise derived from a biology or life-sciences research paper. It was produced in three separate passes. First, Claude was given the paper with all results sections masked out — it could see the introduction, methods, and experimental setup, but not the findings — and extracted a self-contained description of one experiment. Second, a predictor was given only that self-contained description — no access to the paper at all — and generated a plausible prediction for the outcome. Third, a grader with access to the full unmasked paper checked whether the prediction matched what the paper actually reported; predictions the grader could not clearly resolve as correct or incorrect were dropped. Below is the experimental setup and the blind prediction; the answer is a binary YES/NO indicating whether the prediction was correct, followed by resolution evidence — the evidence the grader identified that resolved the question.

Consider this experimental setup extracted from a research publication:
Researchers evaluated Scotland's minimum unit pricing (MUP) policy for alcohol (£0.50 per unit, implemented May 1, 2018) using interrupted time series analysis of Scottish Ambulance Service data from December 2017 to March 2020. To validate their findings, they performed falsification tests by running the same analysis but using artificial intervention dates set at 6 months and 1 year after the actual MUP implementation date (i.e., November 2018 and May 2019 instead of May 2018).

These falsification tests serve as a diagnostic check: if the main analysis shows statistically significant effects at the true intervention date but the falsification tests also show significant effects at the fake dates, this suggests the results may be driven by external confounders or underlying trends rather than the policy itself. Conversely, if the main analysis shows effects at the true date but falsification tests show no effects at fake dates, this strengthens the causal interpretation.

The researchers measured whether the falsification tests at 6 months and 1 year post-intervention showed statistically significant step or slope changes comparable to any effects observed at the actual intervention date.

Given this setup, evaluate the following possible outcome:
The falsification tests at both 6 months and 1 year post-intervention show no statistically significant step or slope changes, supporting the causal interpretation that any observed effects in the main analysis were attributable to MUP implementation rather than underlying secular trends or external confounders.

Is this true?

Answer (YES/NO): NO